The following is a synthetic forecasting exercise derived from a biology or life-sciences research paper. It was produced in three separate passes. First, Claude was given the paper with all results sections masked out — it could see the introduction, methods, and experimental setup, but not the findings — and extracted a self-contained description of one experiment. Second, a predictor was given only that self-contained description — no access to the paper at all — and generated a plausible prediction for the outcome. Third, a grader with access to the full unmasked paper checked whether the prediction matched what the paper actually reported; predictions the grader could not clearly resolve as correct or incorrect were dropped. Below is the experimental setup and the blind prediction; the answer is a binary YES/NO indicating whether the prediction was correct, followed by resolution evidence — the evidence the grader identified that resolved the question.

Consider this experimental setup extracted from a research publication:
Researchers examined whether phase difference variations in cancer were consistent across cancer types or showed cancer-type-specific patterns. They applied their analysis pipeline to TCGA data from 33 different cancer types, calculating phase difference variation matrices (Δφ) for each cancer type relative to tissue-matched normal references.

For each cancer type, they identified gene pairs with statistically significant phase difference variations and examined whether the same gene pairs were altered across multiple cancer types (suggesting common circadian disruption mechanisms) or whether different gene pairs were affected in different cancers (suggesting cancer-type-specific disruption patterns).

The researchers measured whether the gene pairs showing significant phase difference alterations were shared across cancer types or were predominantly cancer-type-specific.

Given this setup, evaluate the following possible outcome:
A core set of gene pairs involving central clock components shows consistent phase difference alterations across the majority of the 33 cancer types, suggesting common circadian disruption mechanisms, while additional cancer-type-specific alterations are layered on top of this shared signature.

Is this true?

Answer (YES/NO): NO